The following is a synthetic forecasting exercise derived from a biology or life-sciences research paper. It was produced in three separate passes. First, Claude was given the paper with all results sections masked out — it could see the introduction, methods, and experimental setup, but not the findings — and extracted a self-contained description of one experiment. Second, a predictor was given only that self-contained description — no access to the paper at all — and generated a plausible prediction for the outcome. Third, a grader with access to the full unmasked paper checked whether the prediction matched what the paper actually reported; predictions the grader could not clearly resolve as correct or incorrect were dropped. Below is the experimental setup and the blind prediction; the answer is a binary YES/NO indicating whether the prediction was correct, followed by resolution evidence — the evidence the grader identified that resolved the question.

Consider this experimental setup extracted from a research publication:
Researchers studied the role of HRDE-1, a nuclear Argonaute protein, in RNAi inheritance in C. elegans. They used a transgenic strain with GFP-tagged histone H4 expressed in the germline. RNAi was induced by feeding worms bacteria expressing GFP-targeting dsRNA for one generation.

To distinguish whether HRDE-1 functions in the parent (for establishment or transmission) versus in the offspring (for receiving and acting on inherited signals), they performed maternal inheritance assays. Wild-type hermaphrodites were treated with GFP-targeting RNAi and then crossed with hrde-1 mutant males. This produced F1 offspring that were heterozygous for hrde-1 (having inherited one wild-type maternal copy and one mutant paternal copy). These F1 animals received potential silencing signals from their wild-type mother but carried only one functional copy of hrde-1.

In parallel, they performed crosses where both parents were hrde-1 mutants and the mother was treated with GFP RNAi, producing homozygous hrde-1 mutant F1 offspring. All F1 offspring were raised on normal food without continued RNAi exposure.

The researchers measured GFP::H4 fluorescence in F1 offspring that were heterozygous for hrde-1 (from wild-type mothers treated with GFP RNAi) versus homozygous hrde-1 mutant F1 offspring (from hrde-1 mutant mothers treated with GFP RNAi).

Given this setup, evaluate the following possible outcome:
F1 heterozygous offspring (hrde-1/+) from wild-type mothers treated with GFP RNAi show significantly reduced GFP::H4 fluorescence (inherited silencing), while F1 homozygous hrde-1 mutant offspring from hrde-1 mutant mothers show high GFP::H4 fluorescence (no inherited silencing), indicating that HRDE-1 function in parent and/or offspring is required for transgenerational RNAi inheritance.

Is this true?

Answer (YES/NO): YES